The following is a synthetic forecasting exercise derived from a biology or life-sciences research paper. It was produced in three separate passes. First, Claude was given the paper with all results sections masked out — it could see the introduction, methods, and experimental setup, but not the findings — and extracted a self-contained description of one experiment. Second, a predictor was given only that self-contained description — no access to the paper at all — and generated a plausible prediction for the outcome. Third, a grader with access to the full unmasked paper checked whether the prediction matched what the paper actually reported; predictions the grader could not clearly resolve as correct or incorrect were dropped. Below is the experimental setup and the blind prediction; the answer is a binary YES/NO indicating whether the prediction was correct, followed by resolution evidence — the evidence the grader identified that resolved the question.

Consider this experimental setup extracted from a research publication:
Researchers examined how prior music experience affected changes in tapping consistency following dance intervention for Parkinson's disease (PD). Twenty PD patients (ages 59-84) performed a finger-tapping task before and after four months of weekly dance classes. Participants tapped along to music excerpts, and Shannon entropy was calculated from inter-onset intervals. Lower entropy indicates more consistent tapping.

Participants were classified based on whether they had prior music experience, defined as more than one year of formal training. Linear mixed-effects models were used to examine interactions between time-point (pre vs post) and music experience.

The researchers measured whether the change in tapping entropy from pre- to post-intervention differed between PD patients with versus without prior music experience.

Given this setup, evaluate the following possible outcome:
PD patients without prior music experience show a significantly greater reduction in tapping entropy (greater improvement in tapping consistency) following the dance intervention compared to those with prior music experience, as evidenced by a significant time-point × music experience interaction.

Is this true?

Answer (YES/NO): NO